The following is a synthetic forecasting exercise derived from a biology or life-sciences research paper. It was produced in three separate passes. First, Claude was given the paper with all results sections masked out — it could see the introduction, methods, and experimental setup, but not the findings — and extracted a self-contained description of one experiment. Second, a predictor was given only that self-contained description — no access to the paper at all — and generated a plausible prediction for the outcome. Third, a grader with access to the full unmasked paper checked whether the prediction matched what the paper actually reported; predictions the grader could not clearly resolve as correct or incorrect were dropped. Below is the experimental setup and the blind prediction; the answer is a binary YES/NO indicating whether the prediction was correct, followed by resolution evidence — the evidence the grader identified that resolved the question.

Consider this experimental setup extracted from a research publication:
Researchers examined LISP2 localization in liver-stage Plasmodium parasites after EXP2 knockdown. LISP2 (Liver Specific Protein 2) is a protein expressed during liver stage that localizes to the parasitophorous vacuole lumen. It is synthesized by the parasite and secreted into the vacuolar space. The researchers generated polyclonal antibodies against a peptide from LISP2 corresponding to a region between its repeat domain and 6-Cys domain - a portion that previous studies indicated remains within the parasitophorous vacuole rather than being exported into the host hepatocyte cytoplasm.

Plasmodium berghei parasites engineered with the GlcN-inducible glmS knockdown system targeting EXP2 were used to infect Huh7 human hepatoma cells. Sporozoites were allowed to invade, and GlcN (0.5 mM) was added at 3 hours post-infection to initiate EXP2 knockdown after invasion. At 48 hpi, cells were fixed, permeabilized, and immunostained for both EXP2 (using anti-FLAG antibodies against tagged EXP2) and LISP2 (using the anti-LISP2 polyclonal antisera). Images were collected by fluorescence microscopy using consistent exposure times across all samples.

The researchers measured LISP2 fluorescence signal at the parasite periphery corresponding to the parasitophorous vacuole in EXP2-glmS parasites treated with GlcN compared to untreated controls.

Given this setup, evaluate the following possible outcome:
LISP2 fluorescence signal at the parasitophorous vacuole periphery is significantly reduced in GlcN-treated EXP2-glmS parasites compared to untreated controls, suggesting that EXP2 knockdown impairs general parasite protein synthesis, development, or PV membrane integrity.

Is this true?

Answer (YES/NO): YES